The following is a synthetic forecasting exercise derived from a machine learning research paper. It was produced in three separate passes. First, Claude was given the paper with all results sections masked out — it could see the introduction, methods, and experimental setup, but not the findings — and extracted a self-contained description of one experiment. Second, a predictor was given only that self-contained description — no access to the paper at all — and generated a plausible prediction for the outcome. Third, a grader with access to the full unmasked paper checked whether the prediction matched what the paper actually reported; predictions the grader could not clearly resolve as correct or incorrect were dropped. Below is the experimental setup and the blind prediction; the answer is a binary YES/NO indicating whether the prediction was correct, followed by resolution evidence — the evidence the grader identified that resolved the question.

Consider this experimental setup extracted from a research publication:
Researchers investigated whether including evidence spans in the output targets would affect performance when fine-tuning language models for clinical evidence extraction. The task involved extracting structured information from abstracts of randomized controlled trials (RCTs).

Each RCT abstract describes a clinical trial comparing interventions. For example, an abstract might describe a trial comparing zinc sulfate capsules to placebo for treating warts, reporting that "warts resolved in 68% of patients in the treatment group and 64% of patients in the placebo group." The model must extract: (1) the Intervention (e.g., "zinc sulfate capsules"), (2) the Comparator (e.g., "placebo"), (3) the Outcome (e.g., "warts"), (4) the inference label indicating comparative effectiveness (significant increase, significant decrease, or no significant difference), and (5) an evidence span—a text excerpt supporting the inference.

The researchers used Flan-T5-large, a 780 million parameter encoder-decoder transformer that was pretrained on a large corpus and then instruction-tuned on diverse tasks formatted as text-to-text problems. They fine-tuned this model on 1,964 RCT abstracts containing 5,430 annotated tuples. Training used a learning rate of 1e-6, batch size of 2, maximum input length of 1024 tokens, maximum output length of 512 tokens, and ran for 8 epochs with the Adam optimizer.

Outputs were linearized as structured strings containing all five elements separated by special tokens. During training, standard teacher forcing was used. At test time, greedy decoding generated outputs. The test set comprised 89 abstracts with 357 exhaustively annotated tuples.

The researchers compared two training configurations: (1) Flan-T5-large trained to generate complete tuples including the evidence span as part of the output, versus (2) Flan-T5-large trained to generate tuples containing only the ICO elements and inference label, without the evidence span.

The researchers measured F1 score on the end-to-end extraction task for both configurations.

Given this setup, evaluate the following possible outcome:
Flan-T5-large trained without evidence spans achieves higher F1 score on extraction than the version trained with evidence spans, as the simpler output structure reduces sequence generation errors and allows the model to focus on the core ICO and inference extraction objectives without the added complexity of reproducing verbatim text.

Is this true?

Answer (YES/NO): NO